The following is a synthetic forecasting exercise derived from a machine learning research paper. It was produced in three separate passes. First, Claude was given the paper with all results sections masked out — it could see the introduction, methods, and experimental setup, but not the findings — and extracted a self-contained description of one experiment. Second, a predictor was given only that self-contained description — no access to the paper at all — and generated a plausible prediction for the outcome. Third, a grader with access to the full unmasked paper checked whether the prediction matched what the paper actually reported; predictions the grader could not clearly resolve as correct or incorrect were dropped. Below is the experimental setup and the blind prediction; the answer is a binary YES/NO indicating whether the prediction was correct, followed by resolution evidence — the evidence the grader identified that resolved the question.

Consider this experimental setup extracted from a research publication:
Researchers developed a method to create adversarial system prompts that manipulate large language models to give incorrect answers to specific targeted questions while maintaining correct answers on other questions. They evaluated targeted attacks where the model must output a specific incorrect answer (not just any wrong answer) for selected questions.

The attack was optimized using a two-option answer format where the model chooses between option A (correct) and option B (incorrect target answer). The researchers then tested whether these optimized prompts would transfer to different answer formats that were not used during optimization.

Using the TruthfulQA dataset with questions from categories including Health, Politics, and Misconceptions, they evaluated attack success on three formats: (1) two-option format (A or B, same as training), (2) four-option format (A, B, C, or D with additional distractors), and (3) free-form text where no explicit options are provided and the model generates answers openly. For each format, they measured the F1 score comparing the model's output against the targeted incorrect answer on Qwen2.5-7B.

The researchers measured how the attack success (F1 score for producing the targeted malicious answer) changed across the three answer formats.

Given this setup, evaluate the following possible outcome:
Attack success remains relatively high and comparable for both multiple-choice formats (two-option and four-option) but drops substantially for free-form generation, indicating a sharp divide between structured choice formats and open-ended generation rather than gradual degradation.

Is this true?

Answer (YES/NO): NO